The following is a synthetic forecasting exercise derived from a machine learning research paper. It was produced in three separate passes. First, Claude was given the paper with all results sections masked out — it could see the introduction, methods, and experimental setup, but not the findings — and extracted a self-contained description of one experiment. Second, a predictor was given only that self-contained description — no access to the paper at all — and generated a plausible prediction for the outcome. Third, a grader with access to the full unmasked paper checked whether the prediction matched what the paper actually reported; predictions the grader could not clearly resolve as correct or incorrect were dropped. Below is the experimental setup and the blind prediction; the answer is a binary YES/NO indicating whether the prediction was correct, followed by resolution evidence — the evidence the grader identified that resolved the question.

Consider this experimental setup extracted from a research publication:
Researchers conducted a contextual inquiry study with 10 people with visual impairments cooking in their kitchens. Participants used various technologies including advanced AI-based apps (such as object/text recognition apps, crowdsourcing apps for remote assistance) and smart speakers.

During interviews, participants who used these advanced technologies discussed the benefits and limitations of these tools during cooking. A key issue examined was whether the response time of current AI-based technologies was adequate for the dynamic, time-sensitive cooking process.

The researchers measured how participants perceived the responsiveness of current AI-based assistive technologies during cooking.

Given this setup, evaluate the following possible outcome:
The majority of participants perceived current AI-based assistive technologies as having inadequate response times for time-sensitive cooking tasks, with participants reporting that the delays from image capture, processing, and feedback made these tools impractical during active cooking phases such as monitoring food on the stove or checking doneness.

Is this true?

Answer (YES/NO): NO